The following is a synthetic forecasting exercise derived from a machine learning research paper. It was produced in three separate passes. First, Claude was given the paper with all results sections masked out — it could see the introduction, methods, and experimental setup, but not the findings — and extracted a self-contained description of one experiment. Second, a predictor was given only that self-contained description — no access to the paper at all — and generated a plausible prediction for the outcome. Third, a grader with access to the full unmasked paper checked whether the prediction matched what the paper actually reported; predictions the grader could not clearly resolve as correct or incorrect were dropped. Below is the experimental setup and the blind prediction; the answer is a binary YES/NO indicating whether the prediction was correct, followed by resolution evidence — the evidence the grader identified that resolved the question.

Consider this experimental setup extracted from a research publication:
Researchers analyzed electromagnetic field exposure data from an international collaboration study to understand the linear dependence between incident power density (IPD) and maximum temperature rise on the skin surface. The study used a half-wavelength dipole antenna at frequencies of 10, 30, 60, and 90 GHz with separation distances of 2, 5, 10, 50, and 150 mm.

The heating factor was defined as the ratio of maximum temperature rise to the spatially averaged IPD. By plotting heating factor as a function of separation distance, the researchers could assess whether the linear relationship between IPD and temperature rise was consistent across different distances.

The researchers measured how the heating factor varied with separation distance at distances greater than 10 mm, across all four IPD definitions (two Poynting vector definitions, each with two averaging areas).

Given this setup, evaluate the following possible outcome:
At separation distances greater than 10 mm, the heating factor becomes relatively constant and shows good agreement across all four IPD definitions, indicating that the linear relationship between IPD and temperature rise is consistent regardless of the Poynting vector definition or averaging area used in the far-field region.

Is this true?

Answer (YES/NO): YES